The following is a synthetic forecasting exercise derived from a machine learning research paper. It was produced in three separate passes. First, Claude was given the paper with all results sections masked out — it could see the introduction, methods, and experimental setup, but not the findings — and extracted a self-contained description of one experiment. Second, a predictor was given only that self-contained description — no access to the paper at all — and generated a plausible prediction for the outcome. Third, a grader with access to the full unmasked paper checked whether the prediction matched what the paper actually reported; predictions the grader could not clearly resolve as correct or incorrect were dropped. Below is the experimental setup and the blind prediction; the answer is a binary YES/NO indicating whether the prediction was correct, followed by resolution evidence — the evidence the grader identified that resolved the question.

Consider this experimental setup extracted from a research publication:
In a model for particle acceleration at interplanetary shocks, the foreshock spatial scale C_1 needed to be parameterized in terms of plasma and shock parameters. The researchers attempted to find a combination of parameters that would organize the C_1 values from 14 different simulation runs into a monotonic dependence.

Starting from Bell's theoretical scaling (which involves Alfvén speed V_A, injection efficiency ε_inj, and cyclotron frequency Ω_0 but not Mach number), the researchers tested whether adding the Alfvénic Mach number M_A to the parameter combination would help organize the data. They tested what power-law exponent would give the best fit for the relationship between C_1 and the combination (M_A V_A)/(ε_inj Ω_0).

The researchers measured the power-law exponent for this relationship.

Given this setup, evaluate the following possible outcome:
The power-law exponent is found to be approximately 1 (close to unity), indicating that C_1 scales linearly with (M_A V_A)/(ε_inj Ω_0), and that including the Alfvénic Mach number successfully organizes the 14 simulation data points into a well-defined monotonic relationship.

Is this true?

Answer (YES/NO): NO